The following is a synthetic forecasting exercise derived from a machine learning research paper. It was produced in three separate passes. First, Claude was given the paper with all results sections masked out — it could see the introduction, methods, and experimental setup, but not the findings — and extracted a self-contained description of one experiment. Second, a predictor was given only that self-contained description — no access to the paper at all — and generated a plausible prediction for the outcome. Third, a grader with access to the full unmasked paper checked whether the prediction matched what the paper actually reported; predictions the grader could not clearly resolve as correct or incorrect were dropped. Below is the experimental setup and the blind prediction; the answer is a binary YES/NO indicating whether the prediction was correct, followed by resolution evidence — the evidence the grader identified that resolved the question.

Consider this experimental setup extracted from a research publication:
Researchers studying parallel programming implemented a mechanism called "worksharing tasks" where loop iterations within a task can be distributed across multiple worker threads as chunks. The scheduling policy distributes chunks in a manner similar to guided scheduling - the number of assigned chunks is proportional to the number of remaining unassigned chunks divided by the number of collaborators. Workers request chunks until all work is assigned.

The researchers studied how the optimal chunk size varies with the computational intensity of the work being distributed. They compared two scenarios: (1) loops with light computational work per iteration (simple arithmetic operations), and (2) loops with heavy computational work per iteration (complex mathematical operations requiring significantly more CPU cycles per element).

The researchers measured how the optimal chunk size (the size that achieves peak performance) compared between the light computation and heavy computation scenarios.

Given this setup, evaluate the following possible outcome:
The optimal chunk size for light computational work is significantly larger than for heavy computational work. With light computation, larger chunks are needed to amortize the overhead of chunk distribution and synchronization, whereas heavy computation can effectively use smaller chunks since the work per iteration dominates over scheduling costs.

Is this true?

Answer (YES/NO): YES